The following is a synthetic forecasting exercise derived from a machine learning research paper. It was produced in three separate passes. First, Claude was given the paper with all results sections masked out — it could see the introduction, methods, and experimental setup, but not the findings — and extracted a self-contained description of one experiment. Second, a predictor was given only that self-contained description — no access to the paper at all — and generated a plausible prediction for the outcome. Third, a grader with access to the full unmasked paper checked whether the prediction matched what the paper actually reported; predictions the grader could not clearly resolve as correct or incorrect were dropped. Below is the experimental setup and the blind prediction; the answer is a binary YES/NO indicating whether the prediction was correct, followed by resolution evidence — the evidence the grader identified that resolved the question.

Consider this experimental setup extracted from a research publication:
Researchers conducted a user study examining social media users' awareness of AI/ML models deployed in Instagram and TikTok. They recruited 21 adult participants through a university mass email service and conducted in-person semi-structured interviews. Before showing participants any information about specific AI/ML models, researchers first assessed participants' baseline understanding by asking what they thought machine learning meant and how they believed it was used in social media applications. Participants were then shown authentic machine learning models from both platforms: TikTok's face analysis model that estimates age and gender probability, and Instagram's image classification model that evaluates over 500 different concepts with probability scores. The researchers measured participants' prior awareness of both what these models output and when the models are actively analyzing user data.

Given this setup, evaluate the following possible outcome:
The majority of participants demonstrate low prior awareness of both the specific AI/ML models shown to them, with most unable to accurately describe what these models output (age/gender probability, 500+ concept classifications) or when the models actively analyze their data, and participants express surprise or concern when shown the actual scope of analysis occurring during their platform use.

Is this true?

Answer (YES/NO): YES